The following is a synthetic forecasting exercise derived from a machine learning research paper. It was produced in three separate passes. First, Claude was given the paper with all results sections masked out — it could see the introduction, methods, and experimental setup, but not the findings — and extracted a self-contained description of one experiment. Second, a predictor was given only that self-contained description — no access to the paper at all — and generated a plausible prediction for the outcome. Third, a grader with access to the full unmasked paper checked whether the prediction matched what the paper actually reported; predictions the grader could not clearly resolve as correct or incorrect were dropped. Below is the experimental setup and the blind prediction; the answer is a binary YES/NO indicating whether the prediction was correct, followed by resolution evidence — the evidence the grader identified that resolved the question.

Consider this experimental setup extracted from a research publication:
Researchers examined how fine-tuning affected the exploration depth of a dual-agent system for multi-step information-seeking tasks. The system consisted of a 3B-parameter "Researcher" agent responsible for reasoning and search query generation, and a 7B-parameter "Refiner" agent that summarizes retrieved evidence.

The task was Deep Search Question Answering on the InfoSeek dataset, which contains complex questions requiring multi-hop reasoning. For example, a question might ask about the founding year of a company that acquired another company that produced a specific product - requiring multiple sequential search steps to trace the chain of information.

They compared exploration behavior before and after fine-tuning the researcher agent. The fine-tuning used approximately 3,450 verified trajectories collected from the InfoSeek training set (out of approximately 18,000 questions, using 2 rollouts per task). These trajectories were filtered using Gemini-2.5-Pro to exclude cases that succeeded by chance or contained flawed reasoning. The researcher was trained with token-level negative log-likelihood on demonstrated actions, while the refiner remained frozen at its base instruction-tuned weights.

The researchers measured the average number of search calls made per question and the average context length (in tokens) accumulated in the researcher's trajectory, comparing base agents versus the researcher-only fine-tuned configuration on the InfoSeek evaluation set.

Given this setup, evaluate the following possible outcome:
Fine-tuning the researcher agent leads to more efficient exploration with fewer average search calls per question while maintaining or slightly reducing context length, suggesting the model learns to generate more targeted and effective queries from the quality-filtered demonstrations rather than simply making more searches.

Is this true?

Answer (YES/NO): NO